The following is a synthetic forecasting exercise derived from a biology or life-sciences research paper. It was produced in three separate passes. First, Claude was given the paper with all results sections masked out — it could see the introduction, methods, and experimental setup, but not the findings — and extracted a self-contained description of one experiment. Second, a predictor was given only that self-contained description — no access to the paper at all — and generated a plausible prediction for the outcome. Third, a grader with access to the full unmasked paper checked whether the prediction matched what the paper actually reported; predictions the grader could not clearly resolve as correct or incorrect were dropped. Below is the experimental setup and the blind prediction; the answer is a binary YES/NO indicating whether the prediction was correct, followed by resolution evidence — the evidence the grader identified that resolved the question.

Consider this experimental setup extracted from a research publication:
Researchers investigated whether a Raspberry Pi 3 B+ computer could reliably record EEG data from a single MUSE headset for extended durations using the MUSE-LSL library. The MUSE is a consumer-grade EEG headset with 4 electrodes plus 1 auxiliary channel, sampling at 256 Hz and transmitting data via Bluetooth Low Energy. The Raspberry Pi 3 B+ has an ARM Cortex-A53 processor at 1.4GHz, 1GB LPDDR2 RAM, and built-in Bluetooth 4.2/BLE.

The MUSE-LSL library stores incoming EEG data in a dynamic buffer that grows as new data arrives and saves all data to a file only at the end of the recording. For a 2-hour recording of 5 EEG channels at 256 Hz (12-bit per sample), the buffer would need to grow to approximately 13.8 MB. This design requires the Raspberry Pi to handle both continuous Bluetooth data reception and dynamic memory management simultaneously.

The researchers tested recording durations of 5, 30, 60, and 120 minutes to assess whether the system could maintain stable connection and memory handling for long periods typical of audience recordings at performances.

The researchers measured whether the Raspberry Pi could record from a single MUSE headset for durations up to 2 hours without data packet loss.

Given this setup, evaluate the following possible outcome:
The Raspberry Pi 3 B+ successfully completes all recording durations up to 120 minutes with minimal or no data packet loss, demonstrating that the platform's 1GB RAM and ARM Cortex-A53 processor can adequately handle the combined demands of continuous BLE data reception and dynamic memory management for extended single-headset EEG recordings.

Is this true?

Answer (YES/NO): YES